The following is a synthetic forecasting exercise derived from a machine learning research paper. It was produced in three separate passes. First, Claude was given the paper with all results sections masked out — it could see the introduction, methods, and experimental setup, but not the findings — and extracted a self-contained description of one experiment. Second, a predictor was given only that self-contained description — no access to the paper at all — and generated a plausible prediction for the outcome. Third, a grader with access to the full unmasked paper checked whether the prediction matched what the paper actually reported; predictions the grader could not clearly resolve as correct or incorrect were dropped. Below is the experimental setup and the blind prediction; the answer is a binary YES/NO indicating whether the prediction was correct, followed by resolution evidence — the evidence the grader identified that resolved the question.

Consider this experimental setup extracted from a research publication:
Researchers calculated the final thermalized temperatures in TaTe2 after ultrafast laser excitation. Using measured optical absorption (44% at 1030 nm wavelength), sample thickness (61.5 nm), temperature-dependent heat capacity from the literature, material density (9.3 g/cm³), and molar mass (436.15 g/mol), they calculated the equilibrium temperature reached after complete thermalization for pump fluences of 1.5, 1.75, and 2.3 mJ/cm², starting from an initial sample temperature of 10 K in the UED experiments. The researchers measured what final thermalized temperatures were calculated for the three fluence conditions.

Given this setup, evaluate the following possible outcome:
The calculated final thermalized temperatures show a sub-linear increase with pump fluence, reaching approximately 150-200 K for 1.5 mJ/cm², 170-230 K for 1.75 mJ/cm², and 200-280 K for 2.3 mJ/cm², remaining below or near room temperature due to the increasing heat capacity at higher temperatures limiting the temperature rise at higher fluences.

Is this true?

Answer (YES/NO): NO